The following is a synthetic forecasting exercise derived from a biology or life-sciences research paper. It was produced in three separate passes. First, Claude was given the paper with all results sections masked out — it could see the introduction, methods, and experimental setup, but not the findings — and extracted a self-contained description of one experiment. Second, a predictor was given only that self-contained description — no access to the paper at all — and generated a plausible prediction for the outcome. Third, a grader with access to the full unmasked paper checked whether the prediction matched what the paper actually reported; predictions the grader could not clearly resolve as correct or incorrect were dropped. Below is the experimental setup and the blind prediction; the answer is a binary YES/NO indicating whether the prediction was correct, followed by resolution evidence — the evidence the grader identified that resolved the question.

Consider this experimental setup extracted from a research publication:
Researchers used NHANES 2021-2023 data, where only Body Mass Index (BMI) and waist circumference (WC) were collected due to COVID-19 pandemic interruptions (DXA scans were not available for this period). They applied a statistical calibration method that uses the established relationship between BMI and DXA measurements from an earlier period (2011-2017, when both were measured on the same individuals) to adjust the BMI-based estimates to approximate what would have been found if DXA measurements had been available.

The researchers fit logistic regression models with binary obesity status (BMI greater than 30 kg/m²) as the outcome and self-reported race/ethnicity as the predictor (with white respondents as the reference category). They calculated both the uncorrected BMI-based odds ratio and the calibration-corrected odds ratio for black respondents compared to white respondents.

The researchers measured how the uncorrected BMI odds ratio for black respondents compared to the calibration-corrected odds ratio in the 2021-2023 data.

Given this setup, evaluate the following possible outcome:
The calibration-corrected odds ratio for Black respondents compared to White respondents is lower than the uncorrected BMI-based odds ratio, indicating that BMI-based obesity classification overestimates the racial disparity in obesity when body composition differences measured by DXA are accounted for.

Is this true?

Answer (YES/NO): YES